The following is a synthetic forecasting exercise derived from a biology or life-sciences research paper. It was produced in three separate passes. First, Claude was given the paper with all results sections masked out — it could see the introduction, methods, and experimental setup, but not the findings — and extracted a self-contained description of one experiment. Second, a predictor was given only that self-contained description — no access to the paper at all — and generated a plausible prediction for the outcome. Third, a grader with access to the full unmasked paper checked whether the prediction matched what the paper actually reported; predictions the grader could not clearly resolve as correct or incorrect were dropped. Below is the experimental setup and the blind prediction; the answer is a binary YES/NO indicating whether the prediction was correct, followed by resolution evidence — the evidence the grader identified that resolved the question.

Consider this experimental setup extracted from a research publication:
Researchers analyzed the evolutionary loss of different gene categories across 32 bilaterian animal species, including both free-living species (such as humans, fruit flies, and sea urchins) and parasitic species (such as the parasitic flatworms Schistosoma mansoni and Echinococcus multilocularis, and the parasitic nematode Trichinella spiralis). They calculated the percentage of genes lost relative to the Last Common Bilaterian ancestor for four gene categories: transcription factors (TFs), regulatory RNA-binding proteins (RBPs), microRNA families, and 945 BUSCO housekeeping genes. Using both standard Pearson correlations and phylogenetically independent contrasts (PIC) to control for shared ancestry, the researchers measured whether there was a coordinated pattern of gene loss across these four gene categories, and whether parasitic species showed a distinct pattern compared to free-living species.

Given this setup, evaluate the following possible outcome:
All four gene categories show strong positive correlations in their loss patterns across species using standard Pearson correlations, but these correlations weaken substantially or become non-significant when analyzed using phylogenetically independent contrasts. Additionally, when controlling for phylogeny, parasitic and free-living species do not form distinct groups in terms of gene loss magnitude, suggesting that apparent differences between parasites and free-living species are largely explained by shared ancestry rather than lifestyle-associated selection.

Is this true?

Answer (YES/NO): NO